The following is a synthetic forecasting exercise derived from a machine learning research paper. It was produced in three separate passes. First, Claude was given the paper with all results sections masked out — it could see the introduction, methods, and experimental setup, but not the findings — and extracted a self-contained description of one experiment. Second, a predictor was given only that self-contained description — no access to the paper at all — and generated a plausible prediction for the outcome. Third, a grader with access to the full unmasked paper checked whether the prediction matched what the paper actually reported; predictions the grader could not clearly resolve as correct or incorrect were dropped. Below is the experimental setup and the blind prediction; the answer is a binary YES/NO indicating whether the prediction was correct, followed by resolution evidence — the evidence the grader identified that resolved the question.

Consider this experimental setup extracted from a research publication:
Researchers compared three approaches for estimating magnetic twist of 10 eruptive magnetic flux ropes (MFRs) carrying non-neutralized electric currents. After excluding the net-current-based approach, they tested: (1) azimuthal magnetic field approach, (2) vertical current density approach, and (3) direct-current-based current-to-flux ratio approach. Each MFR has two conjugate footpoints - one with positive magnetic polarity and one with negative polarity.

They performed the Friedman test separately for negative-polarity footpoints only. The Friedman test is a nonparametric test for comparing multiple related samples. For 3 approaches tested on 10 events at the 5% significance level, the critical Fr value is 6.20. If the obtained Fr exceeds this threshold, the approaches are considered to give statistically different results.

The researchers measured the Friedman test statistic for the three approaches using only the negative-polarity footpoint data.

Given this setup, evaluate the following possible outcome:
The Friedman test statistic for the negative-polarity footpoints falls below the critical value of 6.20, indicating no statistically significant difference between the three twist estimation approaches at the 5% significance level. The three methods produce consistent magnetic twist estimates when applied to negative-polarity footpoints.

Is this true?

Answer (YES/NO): YES